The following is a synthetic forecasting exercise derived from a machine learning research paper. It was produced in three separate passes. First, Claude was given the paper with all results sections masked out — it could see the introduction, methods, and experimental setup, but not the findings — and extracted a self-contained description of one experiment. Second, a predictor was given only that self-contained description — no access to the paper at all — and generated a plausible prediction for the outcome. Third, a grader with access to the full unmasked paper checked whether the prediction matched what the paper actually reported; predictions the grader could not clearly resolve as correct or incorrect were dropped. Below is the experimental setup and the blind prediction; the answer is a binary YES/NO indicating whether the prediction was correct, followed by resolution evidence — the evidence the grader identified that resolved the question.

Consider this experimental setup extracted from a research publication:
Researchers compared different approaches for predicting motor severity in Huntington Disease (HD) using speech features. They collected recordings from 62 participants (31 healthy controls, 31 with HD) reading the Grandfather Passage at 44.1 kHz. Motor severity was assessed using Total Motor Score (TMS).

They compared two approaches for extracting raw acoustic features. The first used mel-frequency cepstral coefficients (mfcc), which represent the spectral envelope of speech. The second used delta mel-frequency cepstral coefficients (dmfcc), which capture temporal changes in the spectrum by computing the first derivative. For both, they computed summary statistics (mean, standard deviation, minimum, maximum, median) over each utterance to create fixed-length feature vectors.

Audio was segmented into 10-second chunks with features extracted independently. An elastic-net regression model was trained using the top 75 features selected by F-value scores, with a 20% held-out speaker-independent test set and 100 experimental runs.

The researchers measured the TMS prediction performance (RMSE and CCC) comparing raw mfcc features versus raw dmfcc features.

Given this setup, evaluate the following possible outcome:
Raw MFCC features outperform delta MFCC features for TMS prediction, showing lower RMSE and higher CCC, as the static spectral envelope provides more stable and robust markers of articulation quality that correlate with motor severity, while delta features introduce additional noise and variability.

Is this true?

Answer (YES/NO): NO